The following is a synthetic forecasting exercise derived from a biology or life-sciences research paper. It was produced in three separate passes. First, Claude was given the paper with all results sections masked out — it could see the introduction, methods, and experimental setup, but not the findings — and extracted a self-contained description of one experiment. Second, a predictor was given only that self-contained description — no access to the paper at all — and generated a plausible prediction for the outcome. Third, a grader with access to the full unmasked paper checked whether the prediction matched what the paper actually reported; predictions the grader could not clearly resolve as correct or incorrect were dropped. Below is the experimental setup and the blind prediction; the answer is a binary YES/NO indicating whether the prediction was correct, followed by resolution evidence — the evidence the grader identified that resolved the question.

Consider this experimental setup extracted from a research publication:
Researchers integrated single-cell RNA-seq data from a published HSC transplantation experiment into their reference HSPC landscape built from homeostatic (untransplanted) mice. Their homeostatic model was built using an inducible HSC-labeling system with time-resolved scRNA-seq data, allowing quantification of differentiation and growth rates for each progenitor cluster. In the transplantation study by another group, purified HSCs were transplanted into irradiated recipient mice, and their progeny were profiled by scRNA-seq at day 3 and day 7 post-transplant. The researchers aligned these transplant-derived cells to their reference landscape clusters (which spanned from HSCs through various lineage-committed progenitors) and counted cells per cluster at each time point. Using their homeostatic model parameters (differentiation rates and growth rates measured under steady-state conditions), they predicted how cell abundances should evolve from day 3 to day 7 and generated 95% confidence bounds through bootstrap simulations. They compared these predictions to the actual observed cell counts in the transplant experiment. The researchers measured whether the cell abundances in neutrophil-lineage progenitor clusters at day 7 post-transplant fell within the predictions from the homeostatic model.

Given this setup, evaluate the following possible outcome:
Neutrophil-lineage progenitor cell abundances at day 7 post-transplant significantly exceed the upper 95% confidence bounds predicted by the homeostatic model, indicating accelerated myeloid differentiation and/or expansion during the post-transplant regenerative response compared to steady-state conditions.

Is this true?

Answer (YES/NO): YES